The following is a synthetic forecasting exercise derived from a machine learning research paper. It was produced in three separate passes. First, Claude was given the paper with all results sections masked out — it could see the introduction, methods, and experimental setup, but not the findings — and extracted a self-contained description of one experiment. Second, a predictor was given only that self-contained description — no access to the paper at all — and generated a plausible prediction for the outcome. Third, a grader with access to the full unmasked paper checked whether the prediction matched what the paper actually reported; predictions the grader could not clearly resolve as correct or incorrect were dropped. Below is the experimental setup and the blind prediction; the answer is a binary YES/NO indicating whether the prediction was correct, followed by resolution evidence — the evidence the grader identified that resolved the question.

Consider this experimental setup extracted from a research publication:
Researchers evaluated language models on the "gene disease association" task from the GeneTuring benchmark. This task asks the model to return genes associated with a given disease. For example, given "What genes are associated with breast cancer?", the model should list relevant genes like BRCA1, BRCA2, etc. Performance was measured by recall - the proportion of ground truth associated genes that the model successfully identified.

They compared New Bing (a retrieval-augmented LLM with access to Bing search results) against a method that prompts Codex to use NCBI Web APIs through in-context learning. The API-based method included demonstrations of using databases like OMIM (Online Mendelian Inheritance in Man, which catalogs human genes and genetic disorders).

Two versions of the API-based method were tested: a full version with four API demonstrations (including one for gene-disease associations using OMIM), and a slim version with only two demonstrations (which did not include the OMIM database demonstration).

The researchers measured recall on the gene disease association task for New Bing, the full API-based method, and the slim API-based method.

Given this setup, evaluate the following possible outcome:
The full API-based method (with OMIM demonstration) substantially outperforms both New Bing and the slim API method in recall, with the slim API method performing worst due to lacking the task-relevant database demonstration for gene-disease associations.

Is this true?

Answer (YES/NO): NO